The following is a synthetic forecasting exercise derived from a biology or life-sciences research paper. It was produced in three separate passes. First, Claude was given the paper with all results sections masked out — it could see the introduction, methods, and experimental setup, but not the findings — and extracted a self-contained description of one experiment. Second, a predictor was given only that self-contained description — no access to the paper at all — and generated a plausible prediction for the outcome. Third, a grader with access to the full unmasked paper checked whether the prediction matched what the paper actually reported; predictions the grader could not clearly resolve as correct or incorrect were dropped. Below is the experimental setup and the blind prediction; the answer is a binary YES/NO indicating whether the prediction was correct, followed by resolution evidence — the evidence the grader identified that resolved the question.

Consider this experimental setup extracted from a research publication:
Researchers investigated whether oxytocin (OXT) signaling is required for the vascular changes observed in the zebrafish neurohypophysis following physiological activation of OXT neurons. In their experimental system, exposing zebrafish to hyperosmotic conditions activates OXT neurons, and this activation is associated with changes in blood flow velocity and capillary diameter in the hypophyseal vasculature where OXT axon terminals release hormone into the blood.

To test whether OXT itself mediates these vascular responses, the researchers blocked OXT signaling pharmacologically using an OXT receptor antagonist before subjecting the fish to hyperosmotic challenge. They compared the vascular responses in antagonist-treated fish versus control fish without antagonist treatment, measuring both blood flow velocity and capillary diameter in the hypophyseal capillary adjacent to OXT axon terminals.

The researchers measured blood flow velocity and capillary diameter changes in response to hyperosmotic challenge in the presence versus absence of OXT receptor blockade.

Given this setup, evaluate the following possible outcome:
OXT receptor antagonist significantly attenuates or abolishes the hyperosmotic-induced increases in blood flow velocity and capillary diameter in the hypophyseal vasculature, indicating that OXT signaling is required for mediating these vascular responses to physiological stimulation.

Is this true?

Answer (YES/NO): NO